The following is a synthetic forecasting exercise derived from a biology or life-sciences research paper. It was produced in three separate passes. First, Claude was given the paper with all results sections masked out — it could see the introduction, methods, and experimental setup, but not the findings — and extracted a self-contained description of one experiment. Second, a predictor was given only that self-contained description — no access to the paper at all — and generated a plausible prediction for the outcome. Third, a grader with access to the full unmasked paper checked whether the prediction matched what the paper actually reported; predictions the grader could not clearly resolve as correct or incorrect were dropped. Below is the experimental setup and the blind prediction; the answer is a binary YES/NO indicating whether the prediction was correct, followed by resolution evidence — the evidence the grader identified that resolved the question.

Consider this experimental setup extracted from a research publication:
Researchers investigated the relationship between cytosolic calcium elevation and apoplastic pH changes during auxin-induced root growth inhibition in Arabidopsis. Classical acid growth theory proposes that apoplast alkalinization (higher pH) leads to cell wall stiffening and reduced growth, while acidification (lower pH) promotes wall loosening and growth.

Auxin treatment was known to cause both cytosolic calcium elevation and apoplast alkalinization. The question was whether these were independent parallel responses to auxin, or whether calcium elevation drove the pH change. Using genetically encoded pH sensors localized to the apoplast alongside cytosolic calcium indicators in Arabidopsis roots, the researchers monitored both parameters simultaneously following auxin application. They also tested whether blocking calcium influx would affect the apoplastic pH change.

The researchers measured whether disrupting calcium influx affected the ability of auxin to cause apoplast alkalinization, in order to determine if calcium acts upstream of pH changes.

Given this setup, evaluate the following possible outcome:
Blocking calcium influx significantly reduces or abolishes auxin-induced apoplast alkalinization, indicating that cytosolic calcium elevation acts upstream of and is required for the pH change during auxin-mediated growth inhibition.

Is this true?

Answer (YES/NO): YES